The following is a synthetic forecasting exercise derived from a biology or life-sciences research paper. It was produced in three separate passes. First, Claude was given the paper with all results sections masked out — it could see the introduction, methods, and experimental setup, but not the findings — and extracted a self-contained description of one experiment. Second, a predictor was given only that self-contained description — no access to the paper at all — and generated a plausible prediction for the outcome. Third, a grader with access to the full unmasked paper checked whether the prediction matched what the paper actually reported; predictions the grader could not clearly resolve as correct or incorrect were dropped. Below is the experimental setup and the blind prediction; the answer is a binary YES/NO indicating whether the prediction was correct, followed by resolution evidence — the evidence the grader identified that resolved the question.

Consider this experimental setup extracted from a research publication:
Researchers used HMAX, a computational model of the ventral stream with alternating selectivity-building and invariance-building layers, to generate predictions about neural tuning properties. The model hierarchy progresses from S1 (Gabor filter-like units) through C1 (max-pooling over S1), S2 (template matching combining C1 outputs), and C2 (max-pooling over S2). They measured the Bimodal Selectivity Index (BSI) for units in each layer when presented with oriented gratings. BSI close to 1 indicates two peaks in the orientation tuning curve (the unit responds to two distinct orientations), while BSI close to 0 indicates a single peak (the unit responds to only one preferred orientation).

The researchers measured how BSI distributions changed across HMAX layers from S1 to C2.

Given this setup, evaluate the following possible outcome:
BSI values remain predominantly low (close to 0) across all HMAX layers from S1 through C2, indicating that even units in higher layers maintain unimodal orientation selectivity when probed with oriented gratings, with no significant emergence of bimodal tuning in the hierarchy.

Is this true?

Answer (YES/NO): NO